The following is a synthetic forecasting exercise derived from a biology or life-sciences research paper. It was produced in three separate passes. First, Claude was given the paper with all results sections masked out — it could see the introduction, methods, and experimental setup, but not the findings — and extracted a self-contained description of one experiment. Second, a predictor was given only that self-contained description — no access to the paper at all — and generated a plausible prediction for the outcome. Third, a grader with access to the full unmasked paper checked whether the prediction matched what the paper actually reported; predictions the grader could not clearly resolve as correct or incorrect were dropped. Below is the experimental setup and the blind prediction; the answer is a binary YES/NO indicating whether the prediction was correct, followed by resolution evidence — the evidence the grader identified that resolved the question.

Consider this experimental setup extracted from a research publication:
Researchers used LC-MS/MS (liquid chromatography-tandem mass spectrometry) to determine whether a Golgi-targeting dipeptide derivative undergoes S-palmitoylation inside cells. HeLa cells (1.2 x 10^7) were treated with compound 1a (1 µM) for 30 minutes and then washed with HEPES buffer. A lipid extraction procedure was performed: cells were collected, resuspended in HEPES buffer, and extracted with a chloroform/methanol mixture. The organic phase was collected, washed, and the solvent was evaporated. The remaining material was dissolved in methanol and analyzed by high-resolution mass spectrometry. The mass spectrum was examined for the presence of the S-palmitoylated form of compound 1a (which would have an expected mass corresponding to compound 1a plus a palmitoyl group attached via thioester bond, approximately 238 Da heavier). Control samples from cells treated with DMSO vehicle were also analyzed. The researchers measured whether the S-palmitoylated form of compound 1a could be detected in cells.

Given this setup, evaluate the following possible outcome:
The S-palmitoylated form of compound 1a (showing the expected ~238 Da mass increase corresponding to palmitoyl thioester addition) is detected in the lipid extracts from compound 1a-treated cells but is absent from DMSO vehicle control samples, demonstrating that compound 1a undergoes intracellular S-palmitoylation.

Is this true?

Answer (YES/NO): YES